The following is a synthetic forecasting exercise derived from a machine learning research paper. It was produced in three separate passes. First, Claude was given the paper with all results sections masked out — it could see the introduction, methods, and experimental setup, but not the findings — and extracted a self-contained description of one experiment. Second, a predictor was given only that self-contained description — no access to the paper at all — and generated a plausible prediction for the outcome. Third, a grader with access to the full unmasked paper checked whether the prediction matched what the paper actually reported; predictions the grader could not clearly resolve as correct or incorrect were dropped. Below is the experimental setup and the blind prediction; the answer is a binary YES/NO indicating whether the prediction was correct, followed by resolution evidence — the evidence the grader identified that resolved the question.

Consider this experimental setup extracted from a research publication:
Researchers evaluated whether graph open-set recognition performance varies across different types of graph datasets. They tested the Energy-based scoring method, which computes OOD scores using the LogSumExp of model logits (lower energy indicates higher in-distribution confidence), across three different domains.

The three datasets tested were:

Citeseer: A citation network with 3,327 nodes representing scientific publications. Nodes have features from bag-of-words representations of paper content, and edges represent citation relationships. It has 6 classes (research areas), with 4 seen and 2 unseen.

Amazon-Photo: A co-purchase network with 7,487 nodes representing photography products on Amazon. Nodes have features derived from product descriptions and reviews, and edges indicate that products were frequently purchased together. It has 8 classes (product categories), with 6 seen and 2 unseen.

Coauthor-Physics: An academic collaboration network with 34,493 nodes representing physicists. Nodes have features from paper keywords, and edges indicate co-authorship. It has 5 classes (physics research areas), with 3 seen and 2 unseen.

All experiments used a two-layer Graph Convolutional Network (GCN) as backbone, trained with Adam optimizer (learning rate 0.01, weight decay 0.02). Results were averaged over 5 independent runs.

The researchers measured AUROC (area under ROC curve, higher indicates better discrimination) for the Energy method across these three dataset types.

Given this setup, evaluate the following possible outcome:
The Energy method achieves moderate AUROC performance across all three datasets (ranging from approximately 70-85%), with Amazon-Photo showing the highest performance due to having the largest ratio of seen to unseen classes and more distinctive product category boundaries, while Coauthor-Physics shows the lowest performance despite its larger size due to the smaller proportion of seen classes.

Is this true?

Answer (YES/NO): NO